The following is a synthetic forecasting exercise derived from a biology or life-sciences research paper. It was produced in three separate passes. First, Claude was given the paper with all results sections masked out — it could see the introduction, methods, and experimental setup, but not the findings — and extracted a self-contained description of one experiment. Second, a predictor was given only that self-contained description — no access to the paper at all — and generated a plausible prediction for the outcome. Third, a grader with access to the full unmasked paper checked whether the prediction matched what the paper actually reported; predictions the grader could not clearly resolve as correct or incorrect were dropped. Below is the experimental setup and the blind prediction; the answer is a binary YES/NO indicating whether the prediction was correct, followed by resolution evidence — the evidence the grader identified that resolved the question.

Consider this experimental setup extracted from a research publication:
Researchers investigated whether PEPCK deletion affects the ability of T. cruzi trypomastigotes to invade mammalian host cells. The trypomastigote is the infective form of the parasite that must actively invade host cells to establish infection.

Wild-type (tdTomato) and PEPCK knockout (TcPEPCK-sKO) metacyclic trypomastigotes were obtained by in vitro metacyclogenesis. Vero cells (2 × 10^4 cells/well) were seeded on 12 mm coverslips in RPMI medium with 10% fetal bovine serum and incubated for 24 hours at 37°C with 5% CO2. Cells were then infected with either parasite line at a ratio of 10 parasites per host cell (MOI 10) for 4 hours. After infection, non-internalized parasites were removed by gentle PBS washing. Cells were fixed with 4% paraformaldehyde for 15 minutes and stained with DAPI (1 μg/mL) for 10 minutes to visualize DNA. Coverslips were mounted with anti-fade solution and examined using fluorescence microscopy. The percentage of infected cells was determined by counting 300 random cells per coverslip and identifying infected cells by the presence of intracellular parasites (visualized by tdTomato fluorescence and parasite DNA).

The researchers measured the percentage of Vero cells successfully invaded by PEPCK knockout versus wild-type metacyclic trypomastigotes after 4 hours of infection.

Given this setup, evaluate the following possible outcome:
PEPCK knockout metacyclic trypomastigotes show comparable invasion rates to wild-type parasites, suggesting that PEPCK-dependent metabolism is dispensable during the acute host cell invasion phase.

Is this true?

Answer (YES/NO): NO